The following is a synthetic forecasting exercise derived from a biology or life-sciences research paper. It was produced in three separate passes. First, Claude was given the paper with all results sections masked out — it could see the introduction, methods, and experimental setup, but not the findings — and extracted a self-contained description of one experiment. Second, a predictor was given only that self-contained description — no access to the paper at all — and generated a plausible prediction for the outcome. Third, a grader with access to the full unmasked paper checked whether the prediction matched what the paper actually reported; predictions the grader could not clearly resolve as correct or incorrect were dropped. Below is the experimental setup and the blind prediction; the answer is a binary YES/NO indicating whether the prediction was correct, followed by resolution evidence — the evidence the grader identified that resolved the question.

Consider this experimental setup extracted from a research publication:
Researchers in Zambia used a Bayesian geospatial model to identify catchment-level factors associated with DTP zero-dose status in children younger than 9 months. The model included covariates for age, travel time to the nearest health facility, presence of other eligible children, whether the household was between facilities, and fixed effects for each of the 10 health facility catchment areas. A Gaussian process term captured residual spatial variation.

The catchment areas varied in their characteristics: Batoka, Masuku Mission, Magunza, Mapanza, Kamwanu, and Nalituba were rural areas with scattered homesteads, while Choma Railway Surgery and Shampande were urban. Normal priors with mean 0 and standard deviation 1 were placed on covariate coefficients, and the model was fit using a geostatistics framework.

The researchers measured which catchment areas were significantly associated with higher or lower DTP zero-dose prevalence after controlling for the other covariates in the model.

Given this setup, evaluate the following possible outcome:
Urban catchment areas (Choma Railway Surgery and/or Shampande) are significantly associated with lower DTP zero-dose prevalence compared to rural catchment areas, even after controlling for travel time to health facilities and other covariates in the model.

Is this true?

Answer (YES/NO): NO